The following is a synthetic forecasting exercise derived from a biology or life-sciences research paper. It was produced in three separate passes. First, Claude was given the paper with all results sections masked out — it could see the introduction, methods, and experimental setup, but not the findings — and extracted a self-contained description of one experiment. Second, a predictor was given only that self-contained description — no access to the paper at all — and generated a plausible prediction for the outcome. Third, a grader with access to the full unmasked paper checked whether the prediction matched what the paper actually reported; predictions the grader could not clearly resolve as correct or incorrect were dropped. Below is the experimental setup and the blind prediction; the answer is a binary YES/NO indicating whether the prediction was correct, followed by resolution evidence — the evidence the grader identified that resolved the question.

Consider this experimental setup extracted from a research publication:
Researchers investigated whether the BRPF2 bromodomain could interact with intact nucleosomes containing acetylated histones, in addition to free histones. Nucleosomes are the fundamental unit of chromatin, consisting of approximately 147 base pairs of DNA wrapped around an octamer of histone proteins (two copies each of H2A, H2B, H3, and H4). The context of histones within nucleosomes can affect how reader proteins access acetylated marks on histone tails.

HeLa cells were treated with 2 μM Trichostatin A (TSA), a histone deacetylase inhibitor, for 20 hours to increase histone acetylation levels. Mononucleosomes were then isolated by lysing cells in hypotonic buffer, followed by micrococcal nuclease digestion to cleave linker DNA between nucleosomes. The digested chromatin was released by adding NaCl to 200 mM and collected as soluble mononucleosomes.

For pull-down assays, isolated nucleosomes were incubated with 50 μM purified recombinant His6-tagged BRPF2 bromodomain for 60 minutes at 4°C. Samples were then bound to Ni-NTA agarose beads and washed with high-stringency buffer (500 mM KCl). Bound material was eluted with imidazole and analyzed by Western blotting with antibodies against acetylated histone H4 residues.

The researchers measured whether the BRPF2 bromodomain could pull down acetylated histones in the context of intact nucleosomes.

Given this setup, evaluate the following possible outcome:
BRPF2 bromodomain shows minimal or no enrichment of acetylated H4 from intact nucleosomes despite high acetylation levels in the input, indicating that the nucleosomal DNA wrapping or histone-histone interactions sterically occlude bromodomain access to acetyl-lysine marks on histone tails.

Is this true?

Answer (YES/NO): NO